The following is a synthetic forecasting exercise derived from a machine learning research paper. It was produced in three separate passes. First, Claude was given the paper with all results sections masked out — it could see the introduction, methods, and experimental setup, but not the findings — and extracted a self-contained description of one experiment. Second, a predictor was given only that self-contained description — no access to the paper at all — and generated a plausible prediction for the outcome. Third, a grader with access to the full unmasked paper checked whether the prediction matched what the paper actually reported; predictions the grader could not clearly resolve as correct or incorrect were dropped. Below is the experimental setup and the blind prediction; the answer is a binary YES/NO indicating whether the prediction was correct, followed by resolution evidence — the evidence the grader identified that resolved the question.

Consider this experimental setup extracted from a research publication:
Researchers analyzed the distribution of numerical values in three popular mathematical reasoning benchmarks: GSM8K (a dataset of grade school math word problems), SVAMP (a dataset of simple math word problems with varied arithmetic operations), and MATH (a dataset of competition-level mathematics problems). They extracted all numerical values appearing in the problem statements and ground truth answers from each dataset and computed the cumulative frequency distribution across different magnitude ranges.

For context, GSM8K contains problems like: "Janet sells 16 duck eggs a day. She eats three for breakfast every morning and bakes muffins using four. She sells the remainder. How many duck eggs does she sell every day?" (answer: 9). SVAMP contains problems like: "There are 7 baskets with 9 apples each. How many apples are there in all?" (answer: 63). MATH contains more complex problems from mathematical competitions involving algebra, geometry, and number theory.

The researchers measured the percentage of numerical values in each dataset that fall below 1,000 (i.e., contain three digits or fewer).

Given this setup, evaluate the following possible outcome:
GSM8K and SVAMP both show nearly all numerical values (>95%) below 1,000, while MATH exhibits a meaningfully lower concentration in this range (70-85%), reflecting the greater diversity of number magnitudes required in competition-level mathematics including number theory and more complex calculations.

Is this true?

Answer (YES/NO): NO